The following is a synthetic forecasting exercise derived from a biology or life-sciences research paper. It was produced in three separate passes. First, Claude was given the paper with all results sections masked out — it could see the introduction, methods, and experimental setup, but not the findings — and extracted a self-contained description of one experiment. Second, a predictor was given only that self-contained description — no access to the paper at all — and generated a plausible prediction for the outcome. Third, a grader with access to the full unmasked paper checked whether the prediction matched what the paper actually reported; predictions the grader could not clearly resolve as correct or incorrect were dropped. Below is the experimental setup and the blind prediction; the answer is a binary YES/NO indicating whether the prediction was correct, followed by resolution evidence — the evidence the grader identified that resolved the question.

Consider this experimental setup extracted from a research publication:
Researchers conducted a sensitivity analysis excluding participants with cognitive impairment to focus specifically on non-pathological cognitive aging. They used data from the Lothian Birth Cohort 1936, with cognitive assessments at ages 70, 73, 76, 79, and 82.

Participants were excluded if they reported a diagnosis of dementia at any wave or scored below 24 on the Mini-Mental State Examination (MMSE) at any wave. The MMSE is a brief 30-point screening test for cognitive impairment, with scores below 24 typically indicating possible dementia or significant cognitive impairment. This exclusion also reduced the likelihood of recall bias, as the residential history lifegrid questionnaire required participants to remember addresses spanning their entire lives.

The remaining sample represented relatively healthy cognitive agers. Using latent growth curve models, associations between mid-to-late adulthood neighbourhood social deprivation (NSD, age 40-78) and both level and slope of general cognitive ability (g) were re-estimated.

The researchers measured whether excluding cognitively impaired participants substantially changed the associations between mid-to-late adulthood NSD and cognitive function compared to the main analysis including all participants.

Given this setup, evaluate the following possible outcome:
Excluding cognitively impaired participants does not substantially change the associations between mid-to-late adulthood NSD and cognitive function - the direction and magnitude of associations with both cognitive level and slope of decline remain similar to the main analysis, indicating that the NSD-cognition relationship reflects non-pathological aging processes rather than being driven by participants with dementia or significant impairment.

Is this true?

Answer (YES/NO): YES